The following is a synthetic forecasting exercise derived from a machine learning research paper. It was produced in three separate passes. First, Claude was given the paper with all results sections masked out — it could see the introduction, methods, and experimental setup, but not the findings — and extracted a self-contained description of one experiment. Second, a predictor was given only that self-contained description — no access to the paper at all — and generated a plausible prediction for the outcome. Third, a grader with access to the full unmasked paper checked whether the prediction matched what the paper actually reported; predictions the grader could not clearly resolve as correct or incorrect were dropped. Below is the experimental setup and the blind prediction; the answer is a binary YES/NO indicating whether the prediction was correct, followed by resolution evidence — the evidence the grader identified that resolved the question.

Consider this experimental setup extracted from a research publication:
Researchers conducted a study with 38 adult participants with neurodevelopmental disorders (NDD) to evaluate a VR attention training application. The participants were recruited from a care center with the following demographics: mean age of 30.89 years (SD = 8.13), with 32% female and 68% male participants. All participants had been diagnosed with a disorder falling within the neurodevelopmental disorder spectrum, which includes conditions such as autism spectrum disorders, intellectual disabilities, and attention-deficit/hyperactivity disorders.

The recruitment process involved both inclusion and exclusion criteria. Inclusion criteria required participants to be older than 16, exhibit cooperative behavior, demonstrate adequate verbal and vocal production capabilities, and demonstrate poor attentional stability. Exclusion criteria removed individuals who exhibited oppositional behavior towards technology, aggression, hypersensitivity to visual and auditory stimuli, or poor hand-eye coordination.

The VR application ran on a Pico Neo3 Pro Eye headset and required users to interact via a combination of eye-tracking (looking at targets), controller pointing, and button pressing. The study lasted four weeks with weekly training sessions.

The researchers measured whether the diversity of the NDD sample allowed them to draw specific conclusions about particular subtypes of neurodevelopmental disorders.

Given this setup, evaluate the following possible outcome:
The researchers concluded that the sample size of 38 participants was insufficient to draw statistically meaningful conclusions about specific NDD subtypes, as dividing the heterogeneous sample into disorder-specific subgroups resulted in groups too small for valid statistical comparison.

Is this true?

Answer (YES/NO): NO